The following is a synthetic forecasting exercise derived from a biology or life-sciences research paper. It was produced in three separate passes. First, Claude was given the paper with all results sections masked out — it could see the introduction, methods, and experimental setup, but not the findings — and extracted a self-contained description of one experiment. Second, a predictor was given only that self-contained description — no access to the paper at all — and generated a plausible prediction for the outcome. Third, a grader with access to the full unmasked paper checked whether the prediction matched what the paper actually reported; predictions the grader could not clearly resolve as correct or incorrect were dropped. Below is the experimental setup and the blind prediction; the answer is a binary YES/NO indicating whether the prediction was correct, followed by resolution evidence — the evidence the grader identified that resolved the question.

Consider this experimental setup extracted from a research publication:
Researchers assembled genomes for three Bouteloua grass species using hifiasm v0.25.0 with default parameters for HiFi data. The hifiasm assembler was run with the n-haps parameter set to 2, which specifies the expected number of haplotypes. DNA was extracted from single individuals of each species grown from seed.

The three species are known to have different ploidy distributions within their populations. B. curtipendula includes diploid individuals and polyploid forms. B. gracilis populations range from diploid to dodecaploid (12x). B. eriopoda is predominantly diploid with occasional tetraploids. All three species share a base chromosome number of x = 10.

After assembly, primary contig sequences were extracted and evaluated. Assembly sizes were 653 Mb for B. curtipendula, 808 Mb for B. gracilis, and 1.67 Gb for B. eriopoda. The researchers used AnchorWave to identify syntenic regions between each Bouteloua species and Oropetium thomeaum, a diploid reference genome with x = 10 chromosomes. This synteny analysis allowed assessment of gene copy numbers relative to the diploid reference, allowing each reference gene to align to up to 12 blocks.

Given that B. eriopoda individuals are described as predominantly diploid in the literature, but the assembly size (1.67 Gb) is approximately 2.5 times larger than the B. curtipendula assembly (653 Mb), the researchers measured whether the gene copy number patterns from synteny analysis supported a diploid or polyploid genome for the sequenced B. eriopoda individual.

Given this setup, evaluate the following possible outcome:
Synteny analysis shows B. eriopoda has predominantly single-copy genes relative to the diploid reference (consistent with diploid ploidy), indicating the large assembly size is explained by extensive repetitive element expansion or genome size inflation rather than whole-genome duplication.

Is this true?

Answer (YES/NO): NO